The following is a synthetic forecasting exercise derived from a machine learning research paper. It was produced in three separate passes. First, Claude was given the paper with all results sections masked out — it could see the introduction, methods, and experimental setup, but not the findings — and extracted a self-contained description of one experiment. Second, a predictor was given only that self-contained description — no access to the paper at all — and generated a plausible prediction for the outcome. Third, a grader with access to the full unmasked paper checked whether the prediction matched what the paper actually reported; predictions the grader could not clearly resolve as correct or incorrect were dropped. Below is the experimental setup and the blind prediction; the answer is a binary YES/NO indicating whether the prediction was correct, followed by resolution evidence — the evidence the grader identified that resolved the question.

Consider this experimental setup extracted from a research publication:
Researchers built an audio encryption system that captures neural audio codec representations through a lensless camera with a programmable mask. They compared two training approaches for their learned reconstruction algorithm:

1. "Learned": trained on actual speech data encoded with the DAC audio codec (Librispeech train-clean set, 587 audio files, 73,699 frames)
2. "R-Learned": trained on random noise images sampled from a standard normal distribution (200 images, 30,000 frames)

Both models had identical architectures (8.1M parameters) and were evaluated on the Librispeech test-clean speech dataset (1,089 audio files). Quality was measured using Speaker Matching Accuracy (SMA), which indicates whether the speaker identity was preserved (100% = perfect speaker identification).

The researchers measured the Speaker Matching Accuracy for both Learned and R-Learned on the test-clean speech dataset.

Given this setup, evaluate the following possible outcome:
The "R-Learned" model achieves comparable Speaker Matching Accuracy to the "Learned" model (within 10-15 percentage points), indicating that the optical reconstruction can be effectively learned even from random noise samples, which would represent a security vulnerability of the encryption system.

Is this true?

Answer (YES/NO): NO